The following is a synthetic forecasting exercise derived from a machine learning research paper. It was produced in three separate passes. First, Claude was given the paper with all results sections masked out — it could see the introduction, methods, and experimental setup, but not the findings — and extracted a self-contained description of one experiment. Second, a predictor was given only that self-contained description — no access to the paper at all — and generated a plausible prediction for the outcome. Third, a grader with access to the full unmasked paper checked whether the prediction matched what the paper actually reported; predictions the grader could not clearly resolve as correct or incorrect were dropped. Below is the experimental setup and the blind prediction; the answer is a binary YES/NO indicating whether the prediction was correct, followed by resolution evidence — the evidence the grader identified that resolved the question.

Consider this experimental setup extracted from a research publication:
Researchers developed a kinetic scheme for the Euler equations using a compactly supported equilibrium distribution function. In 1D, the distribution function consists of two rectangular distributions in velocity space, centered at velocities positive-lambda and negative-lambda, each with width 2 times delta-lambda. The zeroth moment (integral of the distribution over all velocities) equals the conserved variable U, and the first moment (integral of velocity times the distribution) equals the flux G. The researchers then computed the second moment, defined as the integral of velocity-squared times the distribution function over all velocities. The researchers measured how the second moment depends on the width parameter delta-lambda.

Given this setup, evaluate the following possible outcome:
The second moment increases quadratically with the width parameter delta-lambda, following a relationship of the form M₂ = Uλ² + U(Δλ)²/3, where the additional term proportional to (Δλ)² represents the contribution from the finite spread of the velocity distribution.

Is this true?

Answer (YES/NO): YES